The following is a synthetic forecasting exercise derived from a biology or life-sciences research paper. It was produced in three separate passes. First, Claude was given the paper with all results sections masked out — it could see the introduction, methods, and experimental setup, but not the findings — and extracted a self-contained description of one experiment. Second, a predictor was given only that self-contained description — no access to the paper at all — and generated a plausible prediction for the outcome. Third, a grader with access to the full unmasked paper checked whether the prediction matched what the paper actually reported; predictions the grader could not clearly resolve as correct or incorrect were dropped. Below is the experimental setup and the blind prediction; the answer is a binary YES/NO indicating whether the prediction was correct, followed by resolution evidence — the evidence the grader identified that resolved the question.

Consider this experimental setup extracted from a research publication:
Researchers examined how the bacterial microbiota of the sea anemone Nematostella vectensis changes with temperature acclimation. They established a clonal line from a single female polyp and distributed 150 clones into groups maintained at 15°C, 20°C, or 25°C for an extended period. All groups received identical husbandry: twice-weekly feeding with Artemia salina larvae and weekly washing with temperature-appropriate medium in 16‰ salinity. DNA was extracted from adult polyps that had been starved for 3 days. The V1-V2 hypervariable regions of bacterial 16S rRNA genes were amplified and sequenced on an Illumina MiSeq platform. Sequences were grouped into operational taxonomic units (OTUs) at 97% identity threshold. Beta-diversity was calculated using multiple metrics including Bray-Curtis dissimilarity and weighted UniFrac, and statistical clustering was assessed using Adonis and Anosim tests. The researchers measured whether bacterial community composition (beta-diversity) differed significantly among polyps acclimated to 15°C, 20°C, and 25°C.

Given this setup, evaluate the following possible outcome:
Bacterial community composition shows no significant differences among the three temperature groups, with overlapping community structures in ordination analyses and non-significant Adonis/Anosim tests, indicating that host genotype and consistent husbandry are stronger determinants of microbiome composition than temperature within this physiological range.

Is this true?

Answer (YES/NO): NO